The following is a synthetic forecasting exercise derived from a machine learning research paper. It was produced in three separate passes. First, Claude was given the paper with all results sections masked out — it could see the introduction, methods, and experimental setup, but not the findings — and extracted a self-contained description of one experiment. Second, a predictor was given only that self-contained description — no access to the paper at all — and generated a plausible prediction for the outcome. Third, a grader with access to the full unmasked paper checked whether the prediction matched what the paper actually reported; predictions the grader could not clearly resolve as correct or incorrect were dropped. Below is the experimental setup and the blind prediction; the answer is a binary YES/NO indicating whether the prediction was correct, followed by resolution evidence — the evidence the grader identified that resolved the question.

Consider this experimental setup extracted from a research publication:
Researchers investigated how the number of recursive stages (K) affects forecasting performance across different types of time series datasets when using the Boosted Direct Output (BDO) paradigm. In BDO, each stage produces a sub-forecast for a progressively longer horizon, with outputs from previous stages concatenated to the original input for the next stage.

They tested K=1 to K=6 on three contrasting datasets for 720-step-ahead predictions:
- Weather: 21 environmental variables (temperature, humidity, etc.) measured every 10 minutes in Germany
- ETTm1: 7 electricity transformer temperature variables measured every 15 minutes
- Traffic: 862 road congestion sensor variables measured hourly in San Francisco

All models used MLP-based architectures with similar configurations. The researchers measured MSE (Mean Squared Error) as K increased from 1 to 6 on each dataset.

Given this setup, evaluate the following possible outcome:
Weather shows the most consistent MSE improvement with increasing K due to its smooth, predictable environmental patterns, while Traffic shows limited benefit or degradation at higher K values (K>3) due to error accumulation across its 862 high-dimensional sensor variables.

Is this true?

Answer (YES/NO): NO